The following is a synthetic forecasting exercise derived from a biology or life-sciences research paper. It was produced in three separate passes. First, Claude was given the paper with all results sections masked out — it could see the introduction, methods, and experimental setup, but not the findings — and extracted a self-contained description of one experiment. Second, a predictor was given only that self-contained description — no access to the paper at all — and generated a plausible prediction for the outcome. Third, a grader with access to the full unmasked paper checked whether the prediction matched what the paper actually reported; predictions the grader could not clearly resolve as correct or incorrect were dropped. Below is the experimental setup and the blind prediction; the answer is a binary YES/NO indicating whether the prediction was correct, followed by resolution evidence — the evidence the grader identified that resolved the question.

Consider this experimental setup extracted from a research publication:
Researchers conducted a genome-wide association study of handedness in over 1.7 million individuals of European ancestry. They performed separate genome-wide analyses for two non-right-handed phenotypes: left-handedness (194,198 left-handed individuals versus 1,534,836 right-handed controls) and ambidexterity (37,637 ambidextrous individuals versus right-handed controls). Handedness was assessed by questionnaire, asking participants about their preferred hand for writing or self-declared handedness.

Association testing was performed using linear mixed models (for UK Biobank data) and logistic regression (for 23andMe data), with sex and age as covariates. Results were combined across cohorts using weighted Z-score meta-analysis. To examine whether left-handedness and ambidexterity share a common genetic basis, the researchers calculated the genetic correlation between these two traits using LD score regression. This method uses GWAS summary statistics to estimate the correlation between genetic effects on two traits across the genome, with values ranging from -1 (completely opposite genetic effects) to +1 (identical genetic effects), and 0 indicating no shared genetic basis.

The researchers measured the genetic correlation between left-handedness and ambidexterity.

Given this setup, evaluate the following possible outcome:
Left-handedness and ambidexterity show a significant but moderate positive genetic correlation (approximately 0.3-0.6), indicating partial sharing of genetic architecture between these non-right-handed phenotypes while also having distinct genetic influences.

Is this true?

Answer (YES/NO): NO